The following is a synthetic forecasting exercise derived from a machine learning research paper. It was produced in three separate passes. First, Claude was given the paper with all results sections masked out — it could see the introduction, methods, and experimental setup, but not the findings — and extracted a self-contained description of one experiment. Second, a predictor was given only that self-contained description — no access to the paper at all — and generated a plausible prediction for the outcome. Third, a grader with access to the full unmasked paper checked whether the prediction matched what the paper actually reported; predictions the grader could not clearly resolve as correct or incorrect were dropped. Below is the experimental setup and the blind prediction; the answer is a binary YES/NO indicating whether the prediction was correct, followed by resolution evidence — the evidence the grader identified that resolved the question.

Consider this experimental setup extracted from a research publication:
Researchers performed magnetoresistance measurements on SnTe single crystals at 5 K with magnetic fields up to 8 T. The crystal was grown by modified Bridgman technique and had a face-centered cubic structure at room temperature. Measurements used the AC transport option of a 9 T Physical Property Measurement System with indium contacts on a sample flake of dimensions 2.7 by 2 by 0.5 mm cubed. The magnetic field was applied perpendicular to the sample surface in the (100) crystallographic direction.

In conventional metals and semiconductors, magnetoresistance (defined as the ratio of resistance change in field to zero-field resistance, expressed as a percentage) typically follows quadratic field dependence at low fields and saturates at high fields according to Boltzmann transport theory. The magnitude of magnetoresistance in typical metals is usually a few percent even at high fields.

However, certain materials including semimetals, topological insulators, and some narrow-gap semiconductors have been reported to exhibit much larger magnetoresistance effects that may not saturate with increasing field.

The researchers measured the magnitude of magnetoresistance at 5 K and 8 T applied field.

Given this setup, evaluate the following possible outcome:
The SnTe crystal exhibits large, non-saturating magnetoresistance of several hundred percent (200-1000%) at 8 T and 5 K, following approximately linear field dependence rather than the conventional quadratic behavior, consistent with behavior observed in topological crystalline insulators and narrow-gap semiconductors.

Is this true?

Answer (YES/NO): NO